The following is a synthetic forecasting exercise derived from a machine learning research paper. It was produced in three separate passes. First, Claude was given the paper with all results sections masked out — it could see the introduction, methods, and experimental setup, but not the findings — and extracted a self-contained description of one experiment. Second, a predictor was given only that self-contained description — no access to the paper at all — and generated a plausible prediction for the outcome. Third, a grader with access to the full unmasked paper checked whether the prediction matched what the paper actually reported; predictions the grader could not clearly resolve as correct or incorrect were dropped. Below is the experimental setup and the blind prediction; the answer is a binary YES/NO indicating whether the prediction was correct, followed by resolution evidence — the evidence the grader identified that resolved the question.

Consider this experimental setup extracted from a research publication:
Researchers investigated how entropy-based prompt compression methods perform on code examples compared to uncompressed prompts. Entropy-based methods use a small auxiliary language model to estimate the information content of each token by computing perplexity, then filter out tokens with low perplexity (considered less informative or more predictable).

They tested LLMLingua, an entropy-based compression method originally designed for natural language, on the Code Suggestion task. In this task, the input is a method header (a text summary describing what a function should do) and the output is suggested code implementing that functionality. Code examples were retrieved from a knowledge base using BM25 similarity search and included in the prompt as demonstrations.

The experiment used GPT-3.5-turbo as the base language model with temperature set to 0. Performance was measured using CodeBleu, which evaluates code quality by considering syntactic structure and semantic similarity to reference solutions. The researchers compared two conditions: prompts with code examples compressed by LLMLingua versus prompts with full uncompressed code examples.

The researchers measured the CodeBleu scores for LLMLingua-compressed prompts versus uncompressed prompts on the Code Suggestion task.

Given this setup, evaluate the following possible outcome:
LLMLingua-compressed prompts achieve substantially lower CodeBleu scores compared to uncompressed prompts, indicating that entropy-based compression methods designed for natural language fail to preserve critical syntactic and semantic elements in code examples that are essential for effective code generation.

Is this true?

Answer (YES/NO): YES